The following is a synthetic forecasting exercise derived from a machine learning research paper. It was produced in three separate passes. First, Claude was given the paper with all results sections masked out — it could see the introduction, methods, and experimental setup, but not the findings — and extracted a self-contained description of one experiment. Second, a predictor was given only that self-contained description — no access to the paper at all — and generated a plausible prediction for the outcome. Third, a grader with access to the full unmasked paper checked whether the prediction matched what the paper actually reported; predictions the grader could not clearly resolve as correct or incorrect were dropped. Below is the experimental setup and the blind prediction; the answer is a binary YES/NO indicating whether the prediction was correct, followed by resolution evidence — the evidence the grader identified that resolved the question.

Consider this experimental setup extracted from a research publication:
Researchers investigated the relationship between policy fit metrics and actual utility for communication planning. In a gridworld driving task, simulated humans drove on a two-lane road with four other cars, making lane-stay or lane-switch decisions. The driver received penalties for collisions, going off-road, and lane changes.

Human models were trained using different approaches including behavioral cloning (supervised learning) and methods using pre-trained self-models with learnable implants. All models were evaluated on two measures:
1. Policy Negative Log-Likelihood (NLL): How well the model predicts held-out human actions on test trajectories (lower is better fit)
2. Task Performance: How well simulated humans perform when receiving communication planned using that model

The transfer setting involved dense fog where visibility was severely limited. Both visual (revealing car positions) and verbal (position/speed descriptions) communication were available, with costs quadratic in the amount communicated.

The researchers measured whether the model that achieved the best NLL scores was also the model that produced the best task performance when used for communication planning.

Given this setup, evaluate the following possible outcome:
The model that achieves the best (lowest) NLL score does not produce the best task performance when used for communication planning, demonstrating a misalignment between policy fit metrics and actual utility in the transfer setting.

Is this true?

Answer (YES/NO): YES